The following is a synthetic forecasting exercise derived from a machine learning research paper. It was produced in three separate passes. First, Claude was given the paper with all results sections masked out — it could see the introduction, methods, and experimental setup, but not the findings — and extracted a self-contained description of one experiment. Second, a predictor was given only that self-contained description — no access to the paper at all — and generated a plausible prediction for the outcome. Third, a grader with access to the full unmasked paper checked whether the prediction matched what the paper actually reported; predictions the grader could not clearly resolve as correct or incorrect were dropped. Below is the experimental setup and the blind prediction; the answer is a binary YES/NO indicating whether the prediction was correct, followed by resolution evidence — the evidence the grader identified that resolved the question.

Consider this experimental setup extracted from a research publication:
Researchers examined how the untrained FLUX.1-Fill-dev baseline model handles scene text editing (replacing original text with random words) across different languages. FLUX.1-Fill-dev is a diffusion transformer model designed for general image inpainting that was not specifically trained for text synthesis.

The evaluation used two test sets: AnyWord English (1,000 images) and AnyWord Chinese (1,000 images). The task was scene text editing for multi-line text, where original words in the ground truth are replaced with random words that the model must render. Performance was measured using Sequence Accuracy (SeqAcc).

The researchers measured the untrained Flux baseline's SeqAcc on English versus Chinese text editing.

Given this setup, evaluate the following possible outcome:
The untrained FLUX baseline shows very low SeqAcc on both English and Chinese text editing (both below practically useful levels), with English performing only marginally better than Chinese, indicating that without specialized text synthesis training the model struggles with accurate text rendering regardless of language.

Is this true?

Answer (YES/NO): NO